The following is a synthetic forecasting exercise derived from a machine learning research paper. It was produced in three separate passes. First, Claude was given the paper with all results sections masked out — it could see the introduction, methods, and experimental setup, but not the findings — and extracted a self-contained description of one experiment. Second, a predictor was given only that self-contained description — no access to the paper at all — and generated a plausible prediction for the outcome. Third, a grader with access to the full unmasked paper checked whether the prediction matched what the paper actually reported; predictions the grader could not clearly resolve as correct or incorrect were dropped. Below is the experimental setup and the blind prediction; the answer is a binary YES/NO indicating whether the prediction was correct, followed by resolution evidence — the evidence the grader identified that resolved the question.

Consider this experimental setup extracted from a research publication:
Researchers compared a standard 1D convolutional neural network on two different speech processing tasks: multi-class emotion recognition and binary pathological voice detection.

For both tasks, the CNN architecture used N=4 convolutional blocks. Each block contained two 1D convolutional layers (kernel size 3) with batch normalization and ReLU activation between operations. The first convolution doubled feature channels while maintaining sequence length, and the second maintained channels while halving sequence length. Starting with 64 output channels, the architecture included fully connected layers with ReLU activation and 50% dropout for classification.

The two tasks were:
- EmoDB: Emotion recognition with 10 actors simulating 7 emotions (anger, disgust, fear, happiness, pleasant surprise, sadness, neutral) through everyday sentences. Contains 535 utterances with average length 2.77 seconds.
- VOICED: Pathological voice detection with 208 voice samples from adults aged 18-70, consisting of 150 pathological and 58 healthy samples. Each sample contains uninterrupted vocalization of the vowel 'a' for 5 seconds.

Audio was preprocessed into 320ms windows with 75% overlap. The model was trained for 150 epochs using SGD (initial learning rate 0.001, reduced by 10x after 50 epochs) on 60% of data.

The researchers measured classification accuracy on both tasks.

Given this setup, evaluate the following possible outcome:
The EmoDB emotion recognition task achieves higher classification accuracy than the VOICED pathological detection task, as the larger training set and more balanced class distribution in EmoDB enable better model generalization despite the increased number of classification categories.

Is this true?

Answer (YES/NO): NO